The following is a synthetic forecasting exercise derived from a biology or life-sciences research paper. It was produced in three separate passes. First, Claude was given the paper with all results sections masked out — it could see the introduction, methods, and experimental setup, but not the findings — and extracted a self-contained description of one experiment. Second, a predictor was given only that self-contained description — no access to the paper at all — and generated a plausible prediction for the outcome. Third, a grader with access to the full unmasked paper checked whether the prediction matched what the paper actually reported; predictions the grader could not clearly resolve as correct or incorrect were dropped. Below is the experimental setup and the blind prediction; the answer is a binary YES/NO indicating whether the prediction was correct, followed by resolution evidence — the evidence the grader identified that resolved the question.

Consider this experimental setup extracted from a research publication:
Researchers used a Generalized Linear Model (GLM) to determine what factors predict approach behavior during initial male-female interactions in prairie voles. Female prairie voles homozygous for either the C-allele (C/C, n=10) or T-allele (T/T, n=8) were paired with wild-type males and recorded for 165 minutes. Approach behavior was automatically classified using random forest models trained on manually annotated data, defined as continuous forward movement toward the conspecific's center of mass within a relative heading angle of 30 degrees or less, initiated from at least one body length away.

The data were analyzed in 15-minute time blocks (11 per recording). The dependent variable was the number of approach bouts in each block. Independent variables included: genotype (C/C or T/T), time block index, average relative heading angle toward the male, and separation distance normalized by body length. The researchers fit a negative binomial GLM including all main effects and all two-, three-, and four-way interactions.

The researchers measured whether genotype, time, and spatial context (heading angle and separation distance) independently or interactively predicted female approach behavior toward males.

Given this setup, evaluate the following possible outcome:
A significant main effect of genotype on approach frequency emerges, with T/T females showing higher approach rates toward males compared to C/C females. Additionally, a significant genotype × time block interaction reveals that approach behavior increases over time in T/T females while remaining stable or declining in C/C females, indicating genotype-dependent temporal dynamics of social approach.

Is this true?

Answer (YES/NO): NO